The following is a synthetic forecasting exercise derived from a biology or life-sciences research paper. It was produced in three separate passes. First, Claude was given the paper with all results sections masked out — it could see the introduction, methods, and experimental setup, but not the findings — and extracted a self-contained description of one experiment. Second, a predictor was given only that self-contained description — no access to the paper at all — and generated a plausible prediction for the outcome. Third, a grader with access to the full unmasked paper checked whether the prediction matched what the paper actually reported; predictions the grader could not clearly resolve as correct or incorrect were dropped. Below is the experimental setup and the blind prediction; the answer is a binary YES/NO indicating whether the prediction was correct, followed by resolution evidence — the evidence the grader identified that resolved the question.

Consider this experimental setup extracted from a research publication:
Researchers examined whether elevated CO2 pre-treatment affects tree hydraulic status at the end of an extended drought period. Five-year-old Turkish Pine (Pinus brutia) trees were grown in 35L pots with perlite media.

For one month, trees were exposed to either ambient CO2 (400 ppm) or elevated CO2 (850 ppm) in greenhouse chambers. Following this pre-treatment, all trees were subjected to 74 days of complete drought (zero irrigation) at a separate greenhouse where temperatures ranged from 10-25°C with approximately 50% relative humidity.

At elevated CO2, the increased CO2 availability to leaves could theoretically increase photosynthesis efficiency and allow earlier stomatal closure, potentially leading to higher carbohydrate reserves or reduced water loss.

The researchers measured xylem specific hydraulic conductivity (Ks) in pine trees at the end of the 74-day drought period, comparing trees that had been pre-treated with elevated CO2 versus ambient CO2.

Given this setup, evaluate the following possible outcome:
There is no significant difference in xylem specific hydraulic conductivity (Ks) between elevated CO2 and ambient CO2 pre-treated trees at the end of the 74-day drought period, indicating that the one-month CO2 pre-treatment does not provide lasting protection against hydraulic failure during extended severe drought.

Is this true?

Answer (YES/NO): YES